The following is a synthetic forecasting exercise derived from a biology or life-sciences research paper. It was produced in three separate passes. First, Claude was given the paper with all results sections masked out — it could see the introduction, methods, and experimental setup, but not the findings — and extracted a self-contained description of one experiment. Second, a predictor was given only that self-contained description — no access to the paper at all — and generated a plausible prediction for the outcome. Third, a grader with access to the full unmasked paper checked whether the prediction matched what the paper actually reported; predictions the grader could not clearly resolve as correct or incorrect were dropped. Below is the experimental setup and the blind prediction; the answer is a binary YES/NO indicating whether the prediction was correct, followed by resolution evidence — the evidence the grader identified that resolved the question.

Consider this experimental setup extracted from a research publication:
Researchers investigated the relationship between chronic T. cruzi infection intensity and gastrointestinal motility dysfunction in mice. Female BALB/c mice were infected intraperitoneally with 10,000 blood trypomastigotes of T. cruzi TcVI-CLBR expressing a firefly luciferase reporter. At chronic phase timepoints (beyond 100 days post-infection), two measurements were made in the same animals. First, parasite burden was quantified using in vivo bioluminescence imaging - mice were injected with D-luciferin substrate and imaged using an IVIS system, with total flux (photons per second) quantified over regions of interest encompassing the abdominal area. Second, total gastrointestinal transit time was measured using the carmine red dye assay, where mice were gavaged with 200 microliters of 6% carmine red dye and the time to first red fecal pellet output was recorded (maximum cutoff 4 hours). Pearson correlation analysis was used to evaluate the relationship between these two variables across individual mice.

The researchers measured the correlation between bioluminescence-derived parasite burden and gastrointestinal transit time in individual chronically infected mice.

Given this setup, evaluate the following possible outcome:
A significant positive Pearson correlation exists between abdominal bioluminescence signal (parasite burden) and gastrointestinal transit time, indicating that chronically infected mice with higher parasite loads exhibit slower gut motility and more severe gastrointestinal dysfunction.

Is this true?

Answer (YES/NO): NO